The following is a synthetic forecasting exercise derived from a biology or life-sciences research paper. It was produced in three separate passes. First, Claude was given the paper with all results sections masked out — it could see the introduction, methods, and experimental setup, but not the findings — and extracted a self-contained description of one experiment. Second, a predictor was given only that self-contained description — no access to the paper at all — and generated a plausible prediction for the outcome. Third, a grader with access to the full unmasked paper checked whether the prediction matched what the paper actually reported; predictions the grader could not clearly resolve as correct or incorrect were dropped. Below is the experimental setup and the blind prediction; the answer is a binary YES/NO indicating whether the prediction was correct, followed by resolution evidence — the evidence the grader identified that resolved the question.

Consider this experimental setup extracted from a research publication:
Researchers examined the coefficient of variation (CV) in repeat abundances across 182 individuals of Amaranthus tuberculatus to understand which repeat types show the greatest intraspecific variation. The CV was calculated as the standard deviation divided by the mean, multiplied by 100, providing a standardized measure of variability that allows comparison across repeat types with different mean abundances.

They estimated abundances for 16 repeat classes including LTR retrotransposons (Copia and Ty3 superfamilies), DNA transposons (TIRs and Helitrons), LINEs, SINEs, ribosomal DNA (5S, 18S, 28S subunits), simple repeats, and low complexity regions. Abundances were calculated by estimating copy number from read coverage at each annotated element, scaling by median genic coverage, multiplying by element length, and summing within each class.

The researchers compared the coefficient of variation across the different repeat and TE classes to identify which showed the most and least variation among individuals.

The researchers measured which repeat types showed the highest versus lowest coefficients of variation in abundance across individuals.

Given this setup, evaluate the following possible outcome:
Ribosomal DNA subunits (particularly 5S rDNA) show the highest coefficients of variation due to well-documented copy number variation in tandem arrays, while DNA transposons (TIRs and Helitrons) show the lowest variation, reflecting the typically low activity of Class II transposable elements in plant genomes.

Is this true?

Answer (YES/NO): NO